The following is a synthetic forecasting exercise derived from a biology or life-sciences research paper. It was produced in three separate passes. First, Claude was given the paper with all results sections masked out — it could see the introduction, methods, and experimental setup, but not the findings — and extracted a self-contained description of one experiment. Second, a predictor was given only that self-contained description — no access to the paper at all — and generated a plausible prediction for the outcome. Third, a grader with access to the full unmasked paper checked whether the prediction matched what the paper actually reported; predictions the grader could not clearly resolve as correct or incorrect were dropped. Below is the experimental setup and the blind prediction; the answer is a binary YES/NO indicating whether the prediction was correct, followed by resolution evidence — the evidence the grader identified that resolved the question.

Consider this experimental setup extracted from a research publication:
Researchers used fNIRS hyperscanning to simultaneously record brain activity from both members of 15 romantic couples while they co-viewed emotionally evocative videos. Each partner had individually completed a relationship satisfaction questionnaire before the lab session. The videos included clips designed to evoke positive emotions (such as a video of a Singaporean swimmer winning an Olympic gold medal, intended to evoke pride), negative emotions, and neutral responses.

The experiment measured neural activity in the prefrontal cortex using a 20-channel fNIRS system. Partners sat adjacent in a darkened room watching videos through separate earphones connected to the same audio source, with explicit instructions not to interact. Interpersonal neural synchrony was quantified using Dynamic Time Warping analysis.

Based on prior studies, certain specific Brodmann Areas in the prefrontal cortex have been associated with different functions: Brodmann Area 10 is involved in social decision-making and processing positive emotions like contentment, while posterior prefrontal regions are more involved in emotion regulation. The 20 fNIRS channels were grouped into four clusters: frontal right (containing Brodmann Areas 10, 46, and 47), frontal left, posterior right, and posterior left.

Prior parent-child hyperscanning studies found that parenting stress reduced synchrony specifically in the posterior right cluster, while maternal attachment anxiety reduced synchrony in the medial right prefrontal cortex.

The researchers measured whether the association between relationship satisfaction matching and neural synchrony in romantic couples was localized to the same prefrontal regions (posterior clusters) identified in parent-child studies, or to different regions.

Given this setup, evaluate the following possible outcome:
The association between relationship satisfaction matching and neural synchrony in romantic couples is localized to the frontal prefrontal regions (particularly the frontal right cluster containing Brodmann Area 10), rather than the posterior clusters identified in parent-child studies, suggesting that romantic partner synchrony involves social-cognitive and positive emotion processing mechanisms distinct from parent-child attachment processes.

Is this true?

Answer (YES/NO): YES